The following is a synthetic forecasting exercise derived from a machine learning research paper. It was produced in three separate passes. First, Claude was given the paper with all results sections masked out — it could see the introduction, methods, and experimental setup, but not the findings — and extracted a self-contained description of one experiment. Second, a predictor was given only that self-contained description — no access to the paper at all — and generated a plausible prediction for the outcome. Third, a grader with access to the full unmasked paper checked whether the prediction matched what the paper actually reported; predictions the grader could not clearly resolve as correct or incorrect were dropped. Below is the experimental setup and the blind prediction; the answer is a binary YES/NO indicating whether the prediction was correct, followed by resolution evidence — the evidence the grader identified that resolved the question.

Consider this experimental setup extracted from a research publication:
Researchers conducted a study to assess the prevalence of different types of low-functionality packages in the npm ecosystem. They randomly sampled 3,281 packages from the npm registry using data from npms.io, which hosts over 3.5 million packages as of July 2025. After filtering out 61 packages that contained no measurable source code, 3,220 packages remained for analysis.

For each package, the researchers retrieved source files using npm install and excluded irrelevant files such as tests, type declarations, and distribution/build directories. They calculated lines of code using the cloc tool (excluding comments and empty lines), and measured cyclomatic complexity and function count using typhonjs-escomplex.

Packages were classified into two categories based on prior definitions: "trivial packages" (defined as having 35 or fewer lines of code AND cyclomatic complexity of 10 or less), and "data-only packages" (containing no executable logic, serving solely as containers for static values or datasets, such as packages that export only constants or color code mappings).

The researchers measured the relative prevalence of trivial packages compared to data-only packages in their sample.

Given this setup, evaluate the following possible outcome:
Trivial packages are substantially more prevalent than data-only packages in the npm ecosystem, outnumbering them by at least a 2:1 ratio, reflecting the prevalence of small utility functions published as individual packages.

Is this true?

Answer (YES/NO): YES